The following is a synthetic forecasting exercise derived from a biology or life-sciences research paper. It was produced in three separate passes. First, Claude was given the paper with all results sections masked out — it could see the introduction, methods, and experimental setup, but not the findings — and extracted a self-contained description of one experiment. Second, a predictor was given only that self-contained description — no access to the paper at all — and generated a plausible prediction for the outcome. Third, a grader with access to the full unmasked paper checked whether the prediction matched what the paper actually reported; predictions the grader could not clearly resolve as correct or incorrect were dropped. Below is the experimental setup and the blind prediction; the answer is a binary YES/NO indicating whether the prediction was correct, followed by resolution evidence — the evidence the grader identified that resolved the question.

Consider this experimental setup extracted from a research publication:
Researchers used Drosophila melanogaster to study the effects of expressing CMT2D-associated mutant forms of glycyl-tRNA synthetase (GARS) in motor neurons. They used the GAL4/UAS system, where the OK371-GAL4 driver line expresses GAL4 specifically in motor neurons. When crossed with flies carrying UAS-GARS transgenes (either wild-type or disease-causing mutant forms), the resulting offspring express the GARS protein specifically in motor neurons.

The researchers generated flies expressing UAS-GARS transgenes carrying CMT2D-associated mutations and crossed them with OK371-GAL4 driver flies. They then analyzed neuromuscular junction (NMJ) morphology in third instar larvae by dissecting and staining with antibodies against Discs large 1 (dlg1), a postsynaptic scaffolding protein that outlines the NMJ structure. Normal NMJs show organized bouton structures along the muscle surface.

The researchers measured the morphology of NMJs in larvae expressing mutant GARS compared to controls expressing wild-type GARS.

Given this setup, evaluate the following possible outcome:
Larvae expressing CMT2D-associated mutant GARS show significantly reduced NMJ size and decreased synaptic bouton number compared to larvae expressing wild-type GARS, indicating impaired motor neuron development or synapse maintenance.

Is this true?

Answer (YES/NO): NO